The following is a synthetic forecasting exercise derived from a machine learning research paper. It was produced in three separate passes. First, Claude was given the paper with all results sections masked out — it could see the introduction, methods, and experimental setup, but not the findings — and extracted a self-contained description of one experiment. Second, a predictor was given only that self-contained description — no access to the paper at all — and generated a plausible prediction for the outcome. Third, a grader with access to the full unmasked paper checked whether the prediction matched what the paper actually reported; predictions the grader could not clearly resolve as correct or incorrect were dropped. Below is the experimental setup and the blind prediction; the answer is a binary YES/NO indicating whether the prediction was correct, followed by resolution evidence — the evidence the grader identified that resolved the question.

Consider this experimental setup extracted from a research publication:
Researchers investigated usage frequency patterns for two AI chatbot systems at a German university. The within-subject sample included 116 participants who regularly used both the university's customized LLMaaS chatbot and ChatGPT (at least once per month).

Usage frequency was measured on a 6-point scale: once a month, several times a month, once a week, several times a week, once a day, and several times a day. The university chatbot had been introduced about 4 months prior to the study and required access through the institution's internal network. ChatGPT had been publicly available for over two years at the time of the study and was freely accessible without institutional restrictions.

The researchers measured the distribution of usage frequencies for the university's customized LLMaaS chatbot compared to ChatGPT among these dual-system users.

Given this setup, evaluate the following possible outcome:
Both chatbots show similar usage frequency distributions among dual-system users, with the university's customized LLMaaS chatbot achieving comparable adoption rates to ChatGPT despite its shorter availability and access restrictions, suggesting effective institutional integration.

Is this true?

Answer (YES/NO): NO